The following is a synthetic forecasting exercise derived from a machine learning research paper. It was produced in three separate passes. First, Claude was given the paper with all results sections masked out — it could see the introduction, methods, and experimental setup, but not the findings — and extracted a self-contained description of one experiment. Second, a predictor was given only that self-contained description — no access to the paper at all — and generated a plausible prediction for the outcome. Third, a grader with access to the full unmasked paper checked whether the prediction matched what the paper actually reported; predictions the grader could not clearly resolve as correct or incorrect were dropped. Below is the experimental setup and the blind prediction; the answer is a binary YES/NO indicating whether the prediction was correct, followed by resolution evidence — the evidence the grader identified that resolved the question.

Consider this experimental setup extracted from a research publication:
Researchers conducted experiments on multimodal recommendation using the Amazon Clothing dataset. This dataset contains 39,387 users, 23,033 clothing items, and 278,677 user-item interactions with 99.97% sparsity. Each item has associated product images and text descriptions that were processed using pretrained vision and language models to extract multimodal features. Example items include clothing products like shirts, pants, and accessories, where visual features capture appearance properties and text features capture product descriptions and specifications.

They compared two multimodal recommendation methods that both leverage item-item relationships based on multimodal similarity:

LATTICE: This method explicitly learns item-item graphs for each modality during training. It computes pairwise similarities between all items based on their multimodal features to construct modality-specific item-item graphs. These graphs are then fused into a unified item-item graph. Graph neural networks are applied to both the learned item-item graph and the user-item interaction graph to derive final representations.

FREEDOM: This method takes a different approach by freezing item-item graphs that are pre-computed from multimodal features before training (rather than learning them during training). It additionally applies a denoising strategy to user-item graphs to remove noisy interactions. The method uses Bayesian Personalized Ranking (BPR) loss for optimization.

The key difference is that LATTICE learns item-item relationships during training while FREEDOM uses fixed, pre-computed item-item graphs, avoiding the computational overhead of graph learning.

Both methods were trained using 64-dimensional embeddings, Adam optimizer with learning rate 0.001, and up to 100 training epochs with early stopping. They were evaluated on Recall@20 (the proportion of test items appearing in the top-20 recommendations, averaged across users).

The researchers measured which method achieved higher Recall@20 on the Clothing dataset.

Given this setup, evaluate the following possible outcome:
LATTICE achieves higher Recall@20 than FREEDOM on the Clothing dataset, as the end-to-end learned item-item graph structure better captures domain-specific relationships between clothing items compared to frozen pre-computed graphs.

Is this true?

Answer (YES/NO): NO